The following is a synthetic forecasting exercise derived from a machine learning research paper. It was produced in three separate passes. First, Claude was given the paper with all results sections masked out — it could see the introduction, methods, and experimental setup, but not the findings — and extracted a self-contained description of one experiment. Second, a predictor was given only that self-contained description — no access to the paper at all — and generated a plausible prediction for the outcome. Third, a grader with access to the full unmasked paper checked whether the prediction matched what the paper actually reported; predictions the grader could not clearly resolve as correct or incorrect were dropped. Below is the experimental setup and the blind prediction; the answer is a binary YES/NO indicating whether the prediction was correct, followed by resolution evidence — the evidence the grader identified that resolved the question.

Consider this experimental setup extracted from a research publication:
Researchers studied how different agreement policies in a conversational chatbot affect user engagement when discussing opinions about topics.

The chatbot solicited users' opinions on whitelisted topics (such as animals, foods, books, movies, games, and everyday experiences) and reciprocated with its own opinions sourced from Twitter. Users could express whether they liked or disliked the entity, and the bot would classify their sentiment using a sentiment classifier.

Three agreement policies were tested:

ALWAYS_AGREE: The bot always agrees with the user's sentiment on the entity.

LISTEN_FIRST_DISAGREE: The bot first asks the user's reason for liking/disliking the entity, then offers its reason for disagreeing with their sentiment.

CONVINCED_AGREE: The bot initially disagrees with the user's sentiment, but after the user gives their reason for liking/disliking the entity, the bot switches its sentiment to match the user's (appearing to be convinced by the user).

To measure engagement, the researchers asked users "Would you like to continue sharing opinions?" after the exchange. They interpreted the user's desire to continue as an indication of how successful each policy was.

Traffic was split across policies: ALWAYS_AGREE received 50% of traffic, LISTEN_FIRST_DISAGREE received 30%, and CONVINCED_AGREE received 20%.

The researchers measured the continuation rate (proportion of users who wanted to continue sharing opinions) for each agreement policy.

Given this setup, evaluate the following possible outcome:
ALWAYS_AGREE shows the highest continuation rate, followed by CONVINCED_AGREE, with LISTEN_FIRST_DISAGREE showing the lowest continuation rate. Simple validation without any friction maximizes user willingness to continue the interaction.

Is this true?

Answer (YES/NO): NO